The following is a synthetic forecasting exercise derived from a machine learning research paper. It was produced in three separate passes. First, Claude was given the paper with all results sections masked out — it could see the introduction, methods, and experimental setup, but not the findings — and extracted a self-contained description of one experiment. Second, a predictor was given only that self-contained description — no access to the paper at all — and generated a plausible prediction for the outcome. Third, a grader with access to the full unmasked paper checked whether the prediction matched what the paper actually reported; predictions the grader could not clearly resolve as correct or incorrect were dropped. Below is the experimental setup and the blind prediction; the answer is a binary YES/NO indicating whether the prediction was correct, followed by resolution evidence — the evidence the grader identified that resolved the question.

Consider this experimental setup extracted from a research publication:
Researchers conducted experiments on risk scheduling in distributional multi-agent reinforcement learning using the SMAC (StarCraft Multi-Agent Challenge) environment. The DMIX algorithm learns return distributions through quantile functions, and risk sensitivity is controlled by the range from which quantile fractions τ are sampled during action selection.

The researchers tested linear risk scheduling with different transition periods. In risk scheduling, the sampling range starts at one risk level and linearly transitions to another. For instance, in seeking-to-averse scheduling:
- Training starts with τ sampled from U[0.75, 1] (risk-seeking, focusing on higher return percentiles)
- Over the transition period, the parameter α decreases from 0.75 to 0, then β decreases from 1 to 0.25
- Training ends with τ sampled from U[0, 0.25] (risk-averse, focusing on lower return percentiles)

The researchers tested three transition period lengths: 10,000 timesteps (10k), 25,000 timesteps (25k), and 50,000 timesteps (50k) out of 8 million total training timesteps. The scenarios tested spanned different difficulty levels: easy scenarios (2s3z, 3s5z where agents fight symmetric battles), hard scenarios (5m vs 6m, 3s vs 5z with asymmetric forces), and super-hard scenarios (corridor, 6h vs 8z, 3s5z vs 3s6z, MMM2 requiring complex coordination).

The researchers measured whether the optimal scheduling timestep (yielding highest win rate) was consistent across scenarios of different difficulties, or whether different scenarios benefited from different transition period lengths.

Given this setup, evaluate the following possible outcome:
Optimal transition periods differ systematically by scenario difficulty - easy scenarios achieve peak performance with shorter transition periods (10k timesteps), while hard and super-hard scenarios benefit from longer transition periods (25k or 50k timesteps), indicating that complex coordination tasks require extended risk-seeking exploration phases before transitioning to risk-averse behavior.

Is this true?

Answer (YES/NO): NO